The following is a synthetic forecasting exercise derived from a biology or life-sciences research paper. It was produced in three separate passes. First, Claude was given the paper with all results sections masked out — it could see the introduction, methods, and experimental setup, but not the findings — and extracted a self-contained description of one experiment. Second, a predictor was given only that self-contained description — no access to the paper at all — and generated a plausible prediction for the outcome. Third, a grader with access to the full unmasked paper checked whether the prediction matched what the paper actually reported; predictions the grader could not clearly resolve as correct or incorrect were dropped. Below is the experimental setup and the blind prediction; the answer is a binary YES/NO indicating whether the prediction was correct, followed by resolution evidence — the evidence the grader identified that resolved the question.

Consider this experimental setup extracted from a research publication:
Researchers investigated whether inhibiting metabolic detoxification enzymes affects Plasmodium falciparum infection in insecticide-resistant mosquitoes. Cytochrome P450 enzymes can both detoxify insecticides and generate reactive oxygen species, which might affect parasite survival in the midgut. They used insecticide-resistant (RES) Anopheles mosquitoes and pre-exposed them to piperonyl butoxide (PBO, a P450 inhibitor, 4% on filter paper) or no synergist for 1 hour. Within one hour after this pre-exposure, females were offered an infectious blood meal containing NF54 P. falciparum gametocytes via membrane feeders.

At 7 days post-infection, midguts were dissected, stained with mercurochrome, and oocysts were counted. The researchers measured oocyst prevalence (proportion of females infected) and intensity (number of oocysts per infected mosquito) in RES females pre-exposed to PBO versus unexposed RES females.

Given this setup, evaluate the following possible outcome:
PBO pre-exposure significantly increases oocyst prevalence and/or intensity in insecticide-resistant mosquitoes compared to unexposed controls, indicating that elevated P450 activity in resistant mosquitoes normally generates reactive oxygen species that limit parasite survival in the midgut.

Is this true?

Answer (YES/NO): NO